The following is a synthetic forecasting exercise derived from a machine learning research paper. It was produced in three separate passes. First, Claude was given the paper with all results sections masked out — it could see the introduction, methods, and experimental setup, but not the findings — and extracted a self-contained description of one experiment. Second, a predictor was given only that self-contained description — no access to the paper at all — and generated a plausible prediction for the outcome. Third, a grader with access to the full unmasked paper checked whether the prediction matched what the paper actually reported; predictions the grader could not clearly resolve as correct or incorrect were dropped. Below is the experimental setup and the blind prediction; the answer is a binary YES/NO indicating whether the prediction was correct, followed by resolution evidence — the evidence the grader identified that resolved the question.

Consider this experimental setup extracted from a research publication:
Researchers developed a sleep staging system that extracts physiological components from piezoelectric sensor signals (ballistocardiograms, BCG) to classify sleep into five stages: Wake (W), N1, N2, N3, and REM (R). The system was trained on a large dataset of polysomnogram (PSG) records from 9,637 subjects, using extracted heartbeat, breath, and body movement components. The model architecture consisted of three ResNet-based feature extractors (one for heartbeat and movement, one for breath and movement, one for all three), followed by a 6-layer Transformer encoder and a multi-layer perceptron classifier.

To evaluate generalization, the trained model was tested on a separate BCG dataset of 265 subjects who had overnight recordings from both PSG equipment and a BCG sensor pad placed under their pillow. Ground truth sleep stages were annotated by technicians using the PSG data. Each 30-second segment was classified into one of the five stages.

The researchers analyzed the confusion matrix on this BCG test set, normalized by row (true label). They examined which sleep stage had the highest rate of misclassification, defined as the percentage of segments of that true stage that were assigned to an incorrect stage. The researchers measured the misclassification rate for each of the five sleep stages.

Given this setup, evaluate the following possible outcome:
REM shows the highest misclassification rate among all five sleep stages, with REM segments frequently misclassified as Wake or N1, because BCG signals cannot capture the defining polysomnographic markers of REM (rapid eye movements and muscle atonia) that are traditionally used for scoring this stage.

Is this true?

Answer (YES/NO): NO